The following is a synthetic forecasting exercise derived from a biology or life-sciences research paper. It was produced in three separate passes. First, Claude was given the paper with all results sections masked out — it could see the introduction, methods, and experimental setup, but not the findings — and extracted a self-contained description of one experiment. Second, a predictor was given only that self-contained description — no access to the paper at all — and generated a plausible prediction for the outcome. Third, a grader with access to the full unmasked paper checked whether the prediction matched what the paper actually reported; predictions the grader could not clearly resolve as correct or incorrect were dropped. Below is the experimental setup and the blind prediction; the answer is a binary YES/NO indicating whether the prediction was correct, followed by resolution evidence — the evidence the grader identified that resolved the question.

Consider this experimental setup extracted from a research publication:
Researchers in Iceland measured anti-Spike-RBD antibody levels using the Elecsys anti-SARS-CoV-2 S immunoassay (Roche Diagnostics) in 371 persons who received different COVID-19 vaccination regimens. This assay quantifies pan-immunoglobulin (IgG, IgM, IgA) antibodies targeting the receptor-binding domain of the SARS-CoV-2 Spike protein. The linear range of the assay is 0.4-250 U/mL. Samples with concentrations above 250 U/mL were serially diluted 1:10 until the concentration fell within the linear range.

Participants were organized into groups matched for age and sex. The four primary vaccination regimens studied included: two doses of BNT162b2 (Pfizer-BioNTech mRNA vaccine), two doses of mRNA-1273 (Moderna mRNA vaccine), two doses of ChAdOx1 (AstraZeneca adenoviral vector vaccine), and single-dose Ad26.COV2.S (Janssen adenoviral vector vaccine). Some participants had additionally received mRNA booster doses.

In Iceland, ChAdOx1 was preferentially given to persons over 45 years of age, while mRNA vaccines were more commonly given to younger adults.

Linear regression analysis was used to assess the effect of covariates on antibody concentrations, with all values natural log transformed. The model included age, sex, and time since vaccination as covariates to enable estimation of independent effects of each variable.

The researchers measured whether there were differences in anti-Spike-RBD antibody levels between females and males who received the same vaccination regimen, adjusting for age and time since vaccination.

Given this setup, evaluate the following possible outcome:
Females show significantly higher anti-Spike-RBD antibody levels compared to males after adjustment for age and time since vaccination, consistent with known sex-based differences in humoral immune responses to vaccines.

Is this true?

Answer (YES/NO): NO